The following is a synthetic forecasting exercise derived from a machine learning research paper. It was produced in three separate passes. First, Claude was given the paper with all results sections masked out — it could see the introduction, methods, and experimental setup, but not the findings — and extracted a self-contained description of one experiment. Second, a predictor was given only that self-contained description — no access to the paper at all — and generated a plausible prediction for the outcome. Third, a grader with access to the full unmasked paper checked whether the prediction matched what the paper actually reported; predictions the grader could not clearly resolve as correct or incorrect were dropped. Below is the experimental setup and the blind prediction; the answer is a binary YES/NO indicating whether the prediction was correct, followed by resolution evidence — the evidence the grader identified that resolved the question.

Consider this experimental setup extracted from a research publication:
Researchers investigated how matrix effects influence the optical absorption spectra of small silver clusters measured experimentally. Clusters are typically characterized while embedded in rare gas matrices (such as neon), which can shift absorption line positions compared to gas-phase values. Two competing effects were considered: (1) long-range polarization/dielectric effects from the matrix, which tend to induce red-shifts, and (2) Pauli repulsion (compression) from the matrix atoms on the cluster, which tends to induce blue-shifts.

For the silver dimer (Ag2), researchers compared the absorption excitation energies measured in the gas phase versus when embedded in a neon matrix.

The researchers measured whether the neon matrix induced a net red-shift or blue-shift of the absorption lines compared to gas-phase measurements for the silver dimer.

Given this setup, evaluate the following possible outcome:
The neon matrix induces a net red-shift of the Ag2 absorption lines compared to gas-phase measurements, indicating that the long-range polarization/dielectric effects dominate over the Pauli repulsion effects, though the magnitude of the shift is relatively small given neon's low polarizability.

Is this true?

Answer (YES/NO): NO